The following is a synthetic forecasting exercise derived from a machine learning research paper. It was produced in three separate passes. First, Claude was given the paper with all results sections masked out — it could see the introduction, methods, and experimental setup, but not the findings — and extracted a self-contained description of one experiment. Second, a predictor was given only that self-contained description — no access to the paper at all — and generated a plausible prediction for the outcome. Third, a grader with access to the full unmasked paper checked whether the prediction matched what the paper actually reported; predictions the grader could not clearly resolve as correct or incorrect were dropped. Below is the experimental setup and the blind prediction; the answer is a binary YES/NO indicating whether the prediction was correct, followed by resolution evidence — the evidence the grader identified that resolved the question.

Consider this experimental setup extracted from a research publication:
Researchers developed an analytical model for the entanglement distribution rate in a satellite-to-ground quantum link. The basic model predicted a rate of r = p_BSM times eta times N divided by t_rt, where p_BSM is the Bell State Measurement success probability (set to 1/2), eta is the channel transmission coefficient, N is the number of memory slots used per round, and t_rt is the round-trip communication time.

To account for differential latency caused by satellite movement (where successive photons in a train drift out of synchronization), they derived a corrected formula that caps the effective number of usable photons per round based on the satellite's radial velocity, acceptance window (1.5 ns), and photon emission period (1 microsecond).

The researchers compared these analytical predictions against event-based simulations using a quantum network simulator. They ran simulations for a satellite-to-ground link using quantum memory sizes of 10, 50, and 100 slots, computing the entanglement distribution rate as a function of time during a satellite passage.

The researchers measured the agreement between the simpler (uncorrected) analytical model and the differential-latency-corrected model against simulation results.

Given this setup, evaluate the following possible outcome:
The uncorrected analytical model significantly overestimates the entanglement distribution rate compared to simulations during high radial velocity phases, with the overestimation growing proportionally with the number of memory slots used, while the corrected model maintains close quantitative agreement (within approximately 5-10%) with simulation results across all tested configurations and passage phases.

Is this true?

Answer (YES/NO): NO